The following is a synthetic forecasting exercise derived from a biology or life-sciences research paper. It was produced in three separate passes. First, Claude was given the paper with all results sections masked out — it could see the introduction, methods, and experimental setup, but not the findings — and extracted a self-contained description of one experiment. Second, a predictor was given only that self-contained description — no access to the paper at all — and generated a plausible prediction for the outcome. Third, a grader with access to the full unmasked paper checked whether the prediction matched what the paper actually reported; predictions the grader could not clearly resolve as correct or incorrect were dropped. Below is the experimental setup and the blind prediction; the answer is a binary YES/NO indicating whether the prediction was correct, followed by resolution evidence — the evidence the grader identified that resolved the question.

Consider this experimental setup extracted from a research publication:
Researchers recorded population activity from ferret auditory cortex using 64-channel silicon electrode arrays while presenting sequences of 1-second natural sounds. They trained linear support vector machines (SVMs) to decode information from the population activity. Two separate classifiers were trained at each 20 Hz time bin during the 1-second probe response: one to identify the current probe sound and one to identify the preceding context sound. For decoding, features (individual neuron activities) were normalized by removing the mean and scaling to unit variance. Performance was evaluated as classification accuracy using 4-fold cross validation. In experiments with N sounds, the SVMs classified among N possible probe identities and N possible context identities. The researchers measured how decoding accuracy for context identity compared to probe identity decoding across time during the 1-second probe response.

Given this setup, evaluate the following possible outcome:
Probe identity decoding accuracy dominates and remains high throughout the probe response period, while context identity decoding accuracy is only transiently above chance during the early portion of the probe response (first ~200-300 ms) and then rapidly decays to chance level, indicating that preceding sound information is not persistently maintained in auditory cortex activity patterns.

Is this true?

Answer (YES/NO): NO